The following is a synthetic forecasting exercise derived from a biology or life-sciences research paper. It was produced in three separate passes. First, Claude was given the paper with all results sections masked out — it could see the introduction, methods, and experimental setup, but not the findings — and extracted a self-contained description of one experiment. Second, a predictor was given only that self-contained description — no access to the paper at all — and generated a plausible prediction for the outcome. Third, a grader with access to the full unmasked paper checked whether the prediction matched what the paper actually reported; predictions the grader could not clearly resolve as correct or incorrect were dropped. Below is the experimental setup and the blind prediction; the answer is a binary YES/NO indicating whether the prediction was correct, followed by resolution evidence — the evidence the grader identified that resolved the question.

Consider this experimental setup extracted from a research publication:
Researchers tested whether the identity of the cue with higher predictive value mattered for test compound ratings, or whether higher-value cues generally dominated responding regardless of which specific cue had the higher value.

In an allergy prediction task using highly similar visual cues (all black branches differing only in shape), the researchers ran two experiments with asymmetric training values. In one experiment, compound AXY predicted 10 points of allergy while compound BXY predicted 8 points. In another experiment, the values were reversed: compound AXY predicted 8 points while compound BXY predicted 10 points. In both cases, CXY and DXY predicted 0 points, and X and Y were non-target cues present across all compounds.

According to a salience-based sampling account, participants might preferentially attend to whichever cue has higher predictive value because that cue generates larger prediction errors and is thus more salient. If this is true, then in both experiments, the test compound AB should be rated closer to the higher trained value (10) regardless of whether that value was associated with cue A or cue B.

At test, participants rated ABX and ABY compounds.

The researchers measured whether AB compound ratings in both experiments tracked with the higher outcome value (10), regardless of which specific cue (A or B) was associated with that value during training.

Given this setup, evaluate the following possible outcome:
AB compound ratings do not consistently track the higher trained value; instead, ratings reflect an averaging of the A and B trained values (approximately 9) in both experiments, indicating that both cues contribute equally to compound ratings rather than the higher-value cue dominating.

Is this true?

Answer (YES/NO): NO